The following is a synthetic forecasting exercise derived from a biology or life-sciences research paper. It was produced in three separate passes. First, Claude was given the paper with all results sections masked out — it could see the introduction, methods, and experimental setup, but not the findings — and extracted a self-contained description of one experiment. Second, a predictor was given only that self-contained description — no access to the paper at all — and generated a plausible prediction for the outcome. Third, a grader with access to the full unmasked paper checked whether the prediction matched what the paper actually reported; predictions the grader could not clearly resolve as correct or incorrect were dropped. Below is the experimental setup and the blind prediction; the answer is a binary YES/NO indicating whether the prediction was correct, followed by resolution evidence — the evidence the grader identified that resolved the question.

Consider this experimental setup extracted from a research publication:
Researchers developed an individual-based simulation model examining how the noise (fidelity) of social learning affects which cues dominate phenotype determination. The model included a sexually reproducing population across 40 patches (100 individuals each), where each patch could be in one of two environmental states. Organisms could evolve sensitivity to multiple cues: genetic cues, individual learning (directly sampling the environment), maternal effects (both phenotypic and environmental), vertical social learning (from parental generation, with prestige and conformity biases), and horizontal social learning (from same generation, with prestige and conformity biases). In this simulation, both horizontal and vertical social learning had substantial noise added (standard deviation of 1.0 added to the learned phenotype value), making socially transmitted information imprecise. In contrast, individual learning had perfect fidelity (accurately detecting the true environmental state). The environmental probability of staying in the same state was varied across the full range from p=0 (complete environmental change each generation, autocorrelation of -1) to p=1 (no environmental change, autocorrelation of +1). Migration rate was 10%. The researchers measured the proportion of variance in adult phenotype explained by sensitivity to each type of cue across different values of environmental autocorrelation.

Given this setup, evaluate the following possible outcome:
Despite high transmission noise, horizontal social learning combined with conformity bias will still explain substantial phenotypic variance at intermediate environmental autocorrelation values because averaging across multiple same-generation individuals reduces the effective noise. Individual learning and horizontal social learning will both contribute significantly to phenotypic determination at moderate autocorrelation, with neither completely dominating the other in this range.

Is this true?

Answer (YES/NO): NO